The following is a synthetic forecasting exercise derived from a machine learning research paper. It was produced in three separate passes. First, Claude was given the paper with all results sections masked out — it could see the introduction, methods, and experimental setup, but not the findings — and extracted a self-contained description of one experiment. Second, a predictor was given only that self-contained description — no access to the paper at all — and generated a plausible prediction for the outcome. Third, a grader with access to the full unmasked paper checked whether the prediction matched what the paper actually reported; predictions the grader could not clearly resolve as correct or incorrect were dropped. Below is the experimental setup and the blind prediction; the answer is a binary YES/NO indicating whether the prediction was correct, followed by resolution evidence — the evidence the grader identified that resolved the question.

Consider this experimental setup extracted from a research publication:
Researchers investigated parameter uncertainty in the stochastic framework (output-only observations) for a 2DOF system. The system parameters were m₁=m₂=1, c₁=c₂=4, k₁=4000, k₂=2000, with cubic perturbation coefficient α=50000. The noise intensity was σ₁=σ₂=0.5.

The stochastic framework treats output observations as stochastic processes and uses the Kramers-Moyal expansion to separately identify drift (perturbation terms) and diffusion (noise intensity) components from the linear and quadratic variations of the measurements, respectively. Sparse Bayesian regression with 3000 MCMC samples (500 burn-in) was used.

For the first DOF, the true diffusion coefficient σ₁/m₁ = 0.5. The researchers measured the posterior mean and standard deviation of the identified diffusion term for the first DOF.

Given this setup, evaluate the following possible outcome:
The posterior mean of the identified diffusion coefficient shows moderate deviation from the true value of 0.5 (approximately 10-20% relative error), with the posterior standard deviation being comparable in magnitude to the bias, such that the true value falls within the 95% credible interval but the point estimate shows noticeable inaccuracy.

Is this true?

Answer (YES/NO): NO